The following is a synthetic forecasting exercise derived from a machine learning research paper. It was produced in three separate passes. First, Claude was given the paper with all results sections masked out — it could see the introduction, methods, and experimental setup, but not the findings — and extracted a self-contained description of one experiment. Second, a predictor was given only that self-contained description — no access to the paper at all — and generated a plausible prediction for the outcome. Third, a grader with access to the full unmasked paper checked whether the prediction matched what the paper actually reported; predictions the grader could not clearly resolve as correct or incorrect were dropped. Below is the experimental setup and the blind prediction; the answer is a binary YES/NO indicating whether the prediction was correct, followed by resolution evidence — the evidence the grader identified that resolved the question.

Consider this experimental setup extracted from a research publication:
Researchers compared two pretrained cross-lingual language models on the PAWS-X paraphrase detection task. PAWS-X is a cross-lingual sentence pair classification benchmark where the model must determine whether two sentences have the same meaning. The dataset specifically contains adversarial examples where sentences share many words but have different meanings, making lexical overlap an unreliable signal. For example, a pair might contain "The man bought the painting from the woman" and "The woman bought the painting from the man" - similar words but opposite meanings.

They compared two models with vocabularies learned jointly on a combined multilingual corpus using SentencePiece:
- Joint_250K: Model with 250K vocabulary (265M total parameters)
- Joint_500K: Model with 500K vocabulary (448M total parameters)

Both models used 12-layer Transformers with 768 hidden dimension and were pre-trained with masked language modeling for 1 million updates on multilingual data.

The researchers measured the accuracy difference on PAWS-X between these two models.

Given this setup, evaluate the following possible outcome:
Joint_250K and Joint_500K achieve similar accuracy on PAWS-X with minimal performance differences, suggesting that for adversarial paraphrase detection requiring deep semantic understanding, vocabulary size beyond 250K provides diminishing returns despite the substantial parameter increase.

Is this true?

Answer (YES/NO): YES